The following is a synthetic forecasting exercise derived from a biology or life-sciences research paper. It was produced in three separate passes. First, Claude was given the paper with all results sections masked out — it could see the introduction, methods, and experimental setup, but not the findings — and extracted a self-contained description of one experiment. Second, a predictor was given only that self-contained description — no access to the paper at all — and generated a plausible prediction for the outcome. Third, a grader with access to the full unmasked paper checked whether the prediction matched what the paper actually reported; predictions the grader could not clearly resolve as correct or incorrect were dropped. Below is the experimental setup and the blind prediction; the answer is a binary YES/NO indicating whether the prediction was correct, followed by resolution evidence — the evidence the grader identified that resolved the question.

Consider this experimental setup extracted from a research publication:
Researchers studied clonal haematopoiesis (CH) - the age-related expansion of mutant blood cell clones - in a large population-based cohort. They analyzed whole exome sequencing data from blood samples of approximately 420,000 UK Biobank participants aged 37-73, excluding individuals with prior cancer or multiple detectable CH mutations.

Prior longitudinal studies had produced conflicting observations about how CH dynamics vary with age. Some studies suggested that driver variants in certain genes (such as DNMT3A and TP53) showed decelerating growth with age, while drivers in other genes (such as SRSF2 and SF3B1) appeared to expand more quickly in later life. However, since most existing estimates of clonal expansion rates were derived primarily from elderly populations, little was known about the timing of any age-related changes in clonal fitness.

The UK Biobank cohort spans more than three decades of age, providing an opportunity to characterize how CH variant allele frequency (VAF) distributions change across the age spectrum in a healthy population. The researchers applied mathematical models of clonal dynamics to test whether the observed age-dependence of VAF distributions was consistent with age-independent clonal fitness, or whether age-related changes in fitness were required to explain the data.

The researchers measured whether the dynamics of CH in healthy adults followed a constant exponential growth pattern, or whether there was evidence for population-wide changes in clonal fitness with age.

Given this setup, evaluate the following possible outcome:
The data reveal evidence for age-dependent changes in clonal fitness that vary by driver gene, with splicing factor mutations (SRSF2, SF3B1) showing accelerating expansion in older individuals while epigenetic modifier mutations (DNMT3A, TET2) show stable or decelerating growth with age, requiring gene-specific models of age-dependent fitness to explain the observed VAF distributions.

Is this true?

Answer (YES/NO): NO